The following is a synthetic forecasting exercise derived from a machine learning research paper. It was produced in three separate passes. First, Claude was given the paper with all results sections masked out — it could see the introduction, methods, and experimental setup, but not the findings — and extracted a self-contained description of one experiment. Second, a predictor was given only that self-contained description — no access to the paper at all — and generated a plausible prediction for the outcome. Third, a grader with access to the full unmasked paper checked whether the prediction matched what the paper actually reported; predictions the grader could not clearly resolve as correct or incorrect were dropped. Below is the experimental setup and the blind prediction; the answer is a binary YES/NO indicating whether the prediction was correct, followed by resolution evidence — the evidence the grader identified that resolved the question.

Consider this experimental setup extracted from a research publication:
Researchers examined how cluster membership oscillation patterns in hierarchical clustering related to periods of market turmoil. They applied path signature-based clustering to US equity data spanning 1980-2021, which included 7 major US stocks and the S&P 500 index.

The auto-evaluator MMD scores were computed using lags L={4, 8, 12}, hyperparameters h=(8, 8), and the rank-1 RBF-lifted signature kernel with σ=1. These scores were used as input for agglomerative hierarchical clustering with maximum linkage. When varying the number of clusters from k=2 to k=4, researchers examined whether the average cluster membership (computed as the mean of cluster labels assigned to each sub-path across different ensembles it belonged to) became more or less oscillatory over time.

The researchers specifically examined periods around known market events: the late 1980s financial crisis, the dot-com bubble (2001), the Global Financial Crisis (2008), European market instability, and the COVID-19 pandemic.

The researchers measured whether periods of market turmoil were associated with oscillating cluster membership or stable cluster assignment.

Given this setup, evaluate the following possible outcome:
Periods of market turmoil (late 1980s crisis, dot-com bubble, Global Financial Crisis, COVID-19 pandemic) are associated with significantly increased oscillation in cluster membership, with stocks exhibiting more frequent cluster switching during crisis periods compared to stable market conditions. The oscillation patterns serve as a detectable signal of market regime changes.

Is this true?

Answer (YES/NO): YES